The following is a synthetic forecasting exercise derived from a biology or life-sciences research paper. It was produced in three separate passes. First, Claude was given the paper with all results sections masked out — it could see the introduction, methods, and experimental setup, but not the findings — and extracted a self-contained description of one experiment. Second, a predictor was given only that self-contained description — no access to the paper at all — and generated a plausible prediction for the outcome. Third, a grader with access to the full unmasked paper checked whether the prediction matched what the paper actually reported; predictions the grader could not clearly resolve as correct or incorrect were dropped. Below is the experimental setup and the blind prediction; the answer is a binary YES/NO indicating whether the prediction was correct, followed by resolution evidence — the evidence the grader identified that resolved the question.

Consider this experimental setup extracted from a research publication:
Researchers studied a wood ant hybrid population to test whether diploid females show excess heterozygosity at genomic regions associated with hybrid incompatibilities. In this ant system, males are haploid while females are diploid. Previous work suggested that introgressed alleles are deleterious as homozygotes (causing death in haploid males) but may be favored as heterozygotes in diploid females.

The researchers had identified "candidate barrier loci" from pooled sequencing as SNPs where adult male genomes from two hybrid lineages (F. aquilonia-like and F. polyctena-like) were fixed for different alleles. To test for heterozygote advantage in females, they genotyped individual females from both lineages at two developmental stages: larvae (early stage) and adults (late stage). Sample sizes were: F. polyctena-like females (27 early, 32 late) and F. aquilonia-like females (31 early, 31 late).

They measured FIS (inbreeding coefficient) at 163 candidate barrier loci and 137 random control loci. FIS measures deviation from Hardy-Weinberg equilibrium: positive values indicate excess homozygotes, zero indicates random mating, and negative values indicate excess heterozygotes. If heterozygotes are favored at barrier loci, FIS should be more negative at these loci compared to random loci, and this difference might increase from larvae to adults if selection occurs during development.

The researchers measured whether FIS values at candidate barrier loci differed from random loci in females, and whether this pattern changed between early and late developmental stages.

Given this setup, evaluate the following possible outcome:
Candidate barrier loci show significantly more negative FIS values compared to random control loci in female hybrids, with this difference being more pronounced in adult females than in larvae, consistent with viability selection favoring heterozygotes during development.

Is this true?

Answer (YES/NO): NO